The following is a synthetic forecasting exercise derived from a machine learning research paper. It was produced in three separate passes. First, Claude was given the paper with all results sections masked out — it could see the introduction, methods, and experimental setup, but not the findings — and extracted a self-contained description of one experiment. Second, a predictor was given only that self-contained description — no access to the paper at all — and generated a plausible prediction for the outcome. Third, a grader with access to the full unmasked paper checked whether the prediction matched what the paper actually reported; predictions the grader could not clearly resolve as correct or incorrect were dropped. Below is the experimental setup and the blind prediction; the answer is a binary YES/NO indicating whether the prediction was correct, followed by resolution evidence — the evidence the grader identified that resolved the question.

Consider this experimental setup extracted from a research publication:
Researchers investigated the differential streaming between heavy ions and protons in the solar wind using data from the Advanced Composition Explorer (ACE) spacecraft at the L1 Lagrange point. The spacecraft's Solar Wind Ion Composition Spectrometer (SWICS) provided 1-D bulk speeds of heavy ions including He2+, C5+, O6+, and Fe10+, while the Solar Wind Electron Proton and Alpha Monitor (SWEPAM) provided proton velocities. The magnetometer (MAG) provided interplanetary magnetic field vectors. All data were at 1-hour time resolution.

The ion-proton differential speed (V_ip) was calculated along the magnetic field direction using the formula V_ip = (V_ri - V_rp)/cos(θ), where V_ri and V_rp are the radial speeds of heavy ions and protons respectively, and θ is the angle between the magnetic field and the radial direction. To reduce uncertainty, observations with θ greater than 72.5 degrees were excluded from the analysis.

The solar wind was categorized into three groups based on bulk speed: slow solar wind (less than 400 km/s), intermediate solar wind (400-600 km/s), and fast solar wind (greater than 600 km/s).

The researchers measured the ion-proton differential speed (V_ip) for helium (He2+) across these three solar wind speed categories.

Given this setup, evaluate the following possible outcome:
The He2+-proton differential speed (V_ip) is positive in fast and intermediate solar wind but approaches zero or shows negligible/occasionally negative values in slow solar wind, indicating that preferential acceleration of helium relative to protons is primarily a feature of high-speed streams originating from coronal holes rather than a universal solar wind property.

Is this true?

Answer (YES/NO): YES